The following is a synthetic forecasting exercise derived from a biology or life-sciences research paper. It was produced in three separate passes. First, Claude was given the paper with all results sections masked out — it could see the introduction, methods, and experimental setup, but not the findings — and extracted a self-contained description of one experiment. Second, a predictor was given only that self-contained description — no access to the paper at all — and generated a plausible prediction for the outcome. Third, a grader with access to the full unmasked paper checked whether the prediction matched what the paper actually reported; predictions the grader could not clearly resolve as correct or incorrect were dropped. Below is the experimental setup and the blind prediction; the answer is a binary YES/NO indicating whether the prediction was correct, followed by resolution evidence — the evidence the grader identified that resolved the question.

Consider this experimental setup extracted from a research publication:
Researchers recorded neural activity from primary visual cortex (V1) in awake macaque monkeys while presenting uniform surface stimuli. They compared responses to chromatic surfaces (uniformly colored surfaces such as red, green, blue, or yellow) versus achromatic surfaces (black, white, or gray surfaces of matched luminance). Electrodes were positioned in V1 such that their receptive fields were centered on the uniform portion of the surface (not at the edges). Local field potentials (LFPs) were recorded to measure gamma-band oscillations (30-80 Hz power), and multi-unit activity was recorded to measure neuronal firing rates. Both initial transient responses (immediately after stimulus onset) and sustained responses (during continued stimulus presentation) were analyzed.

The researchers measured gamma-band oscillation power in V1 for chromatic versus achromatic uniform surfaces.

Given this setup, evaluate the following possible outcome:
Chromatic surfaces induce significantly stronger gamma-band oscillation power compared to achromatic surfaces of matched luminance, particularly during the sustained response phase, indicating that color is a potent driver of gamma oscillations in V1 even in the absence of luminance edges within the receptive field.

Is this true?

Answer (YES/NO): YES